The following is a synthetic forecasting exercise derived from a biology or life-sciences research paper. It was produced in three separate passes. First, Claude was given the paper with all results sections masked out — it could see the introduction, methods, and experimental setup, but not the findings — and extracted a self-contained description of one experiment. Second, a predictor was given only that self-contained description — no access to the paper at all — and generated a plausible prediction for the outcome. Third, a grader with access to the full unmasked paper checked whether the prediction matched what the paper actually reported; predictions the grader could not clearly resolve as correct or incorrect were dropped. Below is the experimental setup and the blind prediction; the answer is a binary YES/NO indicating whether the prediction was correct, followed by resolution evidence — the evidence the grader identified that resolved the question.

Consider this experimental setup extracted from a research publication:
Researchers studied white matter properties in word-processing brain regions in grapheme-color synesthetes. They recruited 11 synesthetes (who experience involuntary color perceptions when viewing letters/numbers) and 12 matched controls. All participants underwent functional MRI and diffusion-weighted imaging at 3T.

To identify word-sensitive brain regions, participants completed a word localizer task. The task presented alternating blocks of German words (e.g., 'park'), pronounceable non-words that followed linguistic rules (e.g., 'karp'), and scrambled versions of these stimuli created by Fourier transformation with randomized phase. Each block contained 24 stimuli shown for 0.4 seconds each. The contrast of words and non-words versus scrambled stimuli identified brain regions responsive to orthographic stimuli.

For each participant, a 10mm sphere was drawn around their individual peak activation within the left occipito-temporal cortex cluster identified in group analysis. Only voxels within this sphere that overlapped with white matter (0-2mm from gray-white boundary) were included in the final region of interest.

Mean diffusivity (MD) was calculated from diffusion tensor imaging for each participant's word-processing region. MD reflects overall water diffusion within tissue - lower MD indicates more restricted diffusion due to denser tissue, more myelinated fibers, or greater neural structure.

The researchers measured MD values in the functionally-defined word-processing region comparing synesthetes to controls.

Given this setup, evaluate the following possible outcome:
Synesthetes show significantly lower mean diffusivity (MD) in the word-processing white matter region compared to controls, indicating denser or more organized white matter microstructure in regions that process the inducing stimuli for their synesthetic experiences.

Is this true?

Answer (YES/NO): NO